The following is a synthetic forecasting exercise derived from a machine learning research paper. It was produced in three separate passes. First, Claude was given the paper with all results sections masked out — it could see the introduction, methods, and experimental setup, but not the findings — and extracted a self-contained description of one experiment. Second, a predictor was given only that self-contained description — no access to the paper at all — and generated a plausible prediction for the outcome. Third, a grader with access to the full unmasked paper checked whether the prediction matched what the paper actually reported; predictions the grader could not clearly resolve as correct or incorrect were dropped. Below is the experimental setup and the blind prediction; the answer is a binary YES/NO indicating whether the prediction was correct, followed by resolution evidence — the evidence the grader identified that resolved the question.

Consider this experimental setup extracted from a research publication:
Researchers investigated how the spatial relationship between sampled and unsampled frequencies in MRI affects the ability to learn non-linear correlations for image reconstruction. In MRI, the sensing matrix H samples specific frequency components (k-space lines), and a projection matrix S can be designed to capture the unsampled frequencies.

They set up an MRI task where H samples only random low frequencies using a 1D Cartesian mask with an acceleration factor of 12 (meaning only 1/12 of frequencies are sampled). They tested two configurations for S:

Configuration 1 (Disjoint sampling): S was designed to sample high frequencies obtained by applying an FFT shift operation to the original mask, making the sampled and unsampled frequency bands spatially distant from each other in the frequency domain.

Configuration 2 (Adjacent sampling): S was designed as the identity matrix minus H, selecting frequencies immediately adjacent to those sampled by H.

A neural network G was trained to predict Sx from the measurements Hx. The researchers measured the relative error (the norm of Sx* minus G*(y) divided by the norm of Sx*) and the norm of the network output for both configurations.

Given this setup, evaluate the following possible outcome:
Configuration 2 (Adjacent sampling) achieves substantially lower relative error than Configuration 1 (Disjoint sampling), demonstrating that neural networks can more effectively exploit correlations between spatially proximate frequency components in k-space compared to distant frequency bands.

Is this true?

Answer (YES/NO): YES